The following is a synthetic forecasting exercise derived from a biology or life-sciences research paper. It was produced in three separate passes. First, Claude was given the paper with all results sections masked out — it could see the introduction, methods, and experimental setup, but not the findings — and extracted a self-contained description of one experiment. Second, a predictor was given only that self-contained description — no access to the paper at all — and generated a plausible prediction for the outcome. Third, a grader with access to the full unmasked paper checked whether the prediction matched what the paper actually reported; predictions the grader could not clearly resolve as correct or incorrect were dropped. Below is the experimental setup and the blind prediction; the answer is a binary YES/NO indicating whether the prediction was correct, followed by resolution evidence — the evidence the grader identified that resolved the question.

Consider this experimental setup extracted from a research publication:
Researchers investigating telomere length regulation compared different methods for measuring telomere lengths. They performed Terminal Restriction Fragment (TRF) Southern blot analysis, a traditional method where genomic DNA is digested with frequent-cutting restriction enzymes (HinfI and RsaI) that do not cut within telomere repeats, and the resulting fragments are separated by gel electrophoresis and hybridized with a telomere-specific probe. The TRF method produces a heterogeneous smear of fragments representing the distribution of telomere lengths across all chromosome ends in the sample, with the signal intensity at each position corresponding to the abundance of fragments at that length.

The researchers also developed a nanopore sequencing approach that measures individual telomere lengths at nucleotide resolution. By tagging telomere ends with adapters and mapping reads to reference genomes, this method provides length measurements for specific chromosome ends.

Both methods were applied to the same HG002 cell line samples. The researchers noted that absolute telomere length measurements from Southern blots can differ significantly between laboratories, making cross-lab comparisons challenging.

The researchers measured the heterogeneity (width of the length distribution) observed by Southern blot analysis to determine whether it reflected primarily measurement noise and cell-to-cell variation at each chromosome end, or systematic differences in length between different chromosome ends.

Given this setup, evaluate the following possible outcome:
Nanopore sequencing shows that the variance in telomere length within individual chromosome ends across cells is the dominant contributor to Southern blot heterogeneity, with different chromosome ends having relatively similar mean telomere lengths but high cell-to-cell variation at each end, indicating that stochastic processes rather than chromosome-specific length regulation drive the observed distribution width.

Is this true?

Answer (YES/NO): NO